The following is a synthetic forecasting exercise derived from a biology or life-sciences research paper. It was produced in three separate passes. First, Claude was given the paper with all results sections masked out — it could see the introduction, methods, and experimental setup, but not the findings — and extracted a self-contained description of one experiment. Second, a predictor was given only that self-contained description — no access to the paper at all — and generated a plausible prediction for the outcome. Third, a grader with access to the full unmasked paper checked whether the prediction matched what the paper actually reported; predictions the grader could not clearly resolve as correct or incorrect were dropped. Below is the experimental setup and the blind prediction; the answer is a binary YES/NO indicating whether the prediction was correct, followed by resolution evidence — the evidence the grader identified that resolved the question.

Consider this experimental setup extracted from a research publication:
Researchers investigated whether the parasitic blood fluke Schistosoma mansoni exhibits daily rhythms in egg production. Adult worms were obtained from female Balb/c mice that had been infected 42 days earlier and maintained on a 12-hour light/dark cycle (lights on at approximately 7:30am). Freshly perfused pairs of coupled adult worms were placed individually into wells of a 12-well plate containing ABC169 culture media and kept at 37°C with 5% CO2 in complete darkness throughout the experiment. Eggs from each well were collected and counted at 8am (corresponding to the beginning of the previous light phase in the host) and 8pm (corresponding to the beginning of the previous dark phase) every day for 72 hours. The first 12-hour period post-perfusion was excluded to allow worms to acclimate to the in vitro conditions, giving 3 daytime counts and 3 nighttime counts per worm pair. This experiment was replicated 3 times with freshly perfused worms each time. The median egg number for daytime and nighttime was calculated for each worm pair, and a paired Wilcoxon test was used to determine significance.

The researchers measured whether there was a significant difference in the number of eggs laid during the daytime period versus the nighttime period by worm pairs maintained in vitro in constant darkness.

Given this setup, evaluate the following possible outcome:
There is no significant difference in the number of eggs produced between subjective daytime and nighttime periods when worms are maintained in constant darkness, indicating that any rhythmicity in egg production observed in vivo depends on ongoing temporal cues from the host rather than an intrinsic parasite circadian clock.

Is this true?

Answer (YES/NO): NO